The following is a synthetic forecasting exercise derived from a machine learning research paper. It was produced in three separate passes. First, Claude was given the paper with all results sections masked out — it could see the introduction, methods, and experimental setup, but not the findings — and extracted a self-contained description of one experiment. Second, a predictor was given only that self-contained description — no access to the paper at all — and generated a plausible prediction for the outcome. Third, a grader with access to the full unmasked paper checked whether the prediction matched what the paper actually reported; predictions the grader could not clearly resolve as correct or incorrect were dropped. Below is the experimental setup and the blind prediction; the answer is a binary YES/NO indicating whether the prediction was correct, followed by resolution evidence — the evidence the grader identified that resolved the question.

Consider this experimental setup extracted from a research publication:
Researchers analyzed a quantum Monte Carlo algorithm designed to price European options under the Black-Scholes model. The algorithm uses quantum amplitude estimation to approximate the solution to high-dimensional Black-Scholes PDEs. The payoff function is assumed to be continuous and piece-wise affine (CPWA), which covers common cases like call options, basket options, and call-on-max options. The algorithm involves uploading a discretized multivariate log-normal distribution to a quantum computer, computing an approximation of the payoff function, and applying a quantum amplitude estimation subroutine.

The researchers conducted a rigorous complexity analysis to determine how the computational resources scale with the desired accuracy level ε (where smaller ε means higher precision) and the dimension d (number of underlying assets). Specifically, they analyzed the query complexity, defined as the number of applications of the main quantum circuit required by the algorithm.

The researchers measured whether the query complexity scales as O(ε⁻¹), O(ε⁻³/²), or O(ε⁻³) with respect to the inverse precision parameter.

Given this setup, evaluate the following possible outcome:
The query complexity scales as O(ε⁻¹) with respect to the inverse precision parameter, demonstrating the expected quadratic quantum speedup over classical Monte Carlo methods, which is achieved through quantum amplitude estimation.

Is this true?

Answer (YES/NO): NO